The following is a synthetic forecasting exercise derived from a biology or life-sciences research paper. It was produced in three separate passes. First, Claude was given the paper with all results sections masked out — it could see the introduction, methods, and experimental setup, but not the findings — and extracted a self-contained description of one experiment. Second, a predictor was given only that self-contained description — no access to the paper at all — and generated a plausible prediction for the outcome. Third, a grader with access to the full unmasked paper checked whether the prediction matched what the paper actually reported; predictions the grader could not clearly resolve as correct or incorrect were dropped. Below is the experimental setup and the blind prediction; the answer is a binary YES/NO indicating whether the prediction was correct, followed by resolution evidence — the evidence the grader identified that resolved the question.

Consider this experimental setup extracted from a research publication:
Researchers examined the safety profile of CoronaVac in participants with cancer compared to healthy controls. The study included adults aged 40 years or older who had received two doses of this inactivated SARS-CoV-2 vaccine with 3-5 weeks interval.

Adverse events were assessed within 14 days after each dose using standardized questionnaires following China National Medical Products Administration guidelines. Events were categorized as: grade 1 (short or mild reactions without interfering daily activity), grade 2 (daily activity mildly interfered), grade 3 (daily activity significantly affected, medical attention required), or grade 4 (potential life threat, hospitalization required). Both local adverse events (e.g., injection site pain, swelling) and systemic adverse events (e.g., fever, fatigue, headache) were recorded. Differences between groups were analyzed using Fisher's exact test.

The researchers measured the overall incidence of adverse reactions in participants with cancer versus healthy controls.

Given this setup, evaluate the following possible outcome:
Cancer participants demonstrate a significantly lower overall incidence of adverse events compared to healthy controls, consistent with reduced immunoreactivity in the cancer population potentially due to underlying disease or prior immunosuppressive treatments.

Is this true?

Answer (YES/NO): NO